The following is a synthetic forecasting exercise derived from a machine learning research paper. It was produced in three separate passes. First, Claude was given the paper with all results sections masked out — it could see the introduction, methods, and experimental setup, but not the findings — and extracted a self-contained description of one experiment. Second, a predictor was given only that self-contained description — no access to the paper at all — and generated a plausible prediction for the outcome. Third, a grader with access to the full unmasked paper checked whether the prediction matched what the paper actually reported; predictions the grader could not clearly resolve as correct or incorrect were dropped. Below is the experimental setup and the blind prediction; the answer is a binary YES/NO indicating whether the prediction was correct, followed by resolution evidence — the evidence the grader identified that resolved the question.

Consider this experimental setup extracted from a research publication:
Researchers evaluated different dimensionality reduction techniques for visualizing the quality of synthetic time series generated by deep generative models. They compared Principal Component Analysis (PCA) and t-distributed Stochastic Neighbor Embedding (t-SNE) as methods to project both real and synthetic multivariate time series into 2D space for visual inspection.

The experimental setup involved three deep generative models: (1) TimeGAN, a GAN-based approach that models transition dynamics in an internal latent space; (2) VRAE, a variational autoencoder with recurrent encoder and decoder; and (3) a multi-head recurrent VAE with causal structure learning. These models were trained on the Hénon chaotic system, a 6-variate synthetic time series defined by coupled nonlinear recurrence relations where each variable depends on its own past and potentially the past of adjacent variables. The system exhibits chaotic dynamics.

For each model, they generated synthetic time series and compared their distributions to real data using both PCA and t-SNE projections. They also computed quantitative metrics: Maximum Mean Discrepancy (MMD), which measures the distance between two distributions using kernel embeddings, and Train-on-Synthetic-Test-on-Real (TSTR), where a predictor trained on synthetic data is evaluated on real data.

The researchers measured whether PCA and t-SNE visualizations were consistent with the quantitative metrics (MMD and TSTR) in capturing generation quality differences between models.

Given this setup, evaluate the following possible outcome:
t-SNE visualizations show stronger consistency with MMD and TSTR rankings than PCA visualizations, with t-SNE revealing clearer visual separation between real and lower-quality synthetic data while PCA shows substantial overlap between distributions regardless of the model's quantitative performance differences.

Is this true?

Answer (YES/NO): YES